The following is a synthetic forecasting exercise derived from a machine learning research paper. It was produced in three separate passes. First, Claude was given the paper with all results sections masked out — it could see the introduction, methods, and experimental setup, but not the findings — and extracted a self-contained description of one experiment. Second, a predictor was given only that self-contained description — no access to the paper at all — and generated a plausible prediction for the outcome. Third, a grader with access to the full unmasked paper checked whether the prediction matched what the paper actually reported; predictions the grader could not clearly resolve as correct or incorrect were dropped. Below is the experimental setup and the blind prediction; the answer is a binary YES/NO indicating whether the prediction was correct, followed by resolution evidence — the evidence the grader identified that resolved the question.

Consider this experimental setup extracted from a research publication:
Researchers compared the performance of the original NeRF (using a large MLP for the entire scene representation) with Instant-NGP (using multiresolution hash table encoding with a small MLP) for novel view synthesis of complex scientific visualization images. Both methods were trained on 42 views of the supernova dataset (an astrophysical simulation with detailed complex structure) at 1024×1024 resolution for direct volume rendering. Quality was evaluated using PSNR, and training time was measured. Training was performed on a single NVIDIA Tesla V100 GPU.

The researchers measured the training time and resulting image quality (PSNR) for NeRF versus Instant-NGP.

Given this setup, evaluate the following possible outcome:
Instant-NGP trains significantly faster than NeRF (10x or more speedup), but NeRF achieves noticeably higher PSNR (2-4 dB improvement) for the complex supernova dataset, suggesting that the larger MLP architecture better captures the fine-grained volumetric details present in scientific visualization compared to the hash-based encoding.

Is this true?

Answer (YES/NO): NO